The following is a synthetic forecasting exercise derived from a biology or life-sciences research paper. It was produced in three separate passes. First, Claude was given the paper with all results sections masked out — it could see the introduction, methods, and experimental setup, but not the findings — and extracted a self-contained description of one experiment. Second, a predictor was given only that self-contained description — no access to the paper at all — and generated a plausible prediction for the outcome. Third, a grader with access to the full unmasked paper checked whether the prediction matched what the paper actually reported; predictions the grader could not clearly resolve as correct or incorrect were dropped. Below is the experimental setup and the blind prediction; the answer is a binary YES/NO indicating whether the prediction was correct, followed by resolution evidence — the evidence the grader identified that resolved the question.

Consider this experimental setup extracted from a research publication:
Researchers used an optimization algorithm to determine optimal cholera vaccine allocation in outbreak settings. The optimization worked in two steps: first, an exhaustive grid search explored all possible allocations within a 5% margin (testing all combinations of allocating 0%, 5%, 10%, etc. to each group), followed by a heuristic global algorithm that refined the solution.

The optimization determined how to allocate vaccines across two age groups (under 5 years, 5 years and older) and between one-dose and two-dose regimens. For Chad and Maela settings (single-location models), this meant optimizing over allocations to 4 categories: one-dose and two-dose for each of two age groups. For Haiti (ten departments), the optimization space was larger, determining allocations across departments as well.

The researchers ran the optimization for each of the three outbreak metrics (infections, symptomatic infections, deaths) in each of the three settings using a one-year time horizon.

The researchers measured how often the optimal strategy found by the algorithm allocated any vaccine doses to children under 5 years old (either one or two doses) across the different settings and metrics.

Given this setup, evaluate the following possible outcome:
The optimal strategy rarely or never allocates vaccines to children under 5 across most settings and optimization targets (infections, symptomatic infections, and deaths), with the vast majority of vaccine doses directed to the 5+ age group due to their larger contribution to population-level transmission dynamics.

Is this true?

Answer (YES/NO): NO